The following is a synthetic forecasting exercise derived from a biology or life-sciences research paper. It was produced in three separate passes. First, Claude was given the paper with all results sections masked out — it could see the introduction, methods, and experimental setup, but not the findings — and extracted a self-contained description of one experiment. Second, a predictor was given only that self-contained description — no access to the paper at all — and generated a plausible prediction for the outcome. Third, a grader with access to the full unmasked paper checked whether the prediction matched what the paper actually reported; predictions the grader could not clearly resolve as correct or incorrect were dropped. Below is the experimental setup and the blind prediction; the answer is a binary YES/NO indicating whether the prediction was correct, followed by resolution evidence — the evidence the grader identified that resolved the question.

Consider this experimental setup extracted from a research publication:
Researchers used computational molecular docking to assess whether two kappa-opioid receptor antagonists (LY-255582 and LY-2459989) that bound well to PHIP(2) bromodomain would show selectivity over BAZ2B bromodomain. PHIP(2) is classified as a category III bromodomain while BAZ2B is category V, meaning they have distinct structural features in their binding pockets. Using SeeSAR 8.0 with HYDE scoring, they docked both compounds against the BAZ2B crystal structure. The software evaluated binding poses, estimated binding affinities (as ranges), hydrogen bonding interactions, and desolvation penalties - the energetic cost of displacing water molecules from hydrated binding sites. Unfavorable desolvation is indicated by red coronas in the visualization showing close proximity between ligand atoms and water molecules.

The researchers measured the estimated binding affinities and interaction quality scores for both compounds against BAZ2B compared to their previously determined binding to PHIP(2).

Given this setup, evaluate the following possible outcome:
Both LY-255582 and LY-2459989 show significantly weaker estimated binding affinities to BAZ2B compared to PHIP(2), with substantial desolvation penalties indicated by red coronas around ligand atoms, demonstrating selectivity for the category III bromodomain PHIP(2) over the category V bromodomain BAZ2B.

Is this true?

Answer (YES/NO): YES